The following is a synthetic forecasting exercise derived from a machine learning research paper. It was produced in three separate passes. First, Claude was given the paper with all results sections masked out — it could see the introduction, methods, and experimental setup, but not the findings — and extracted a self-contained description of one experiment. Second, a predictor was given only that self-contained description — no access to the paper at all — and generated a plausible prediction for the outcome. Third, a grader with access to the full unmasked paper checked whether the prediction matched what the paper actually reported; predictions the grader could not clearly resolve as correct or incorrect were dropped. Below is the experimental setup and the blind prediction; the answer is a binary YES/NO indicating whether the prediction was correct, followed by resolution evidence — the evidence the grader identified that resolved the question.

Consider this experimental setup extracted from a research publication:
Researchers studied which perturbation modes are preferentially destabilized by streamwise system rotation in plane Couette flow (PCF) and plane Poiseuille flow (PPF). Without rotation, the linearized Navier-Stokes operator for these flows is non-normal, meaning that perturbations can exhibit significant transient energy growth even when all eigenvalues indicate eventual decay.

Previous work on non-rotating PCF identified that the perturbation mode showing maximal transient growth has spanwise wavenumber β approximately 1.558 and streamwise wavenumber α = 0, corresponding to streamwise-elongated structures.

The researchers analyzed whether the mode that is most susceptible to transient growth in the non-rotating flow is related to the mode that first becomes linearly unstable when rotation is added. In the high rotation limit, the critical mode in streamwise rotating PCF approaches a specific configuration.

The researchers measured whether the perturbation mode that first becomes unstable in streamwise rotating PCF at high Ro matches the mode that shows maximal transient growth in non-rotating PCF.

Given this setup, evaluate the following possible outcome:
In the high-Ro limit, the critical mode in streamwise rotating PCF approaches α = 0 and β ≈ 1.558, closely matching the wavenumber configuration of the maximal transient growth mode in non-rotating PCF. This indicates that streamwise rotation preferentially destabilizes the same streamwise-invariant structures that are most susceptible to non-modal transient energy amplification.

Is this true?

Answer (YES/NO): YES